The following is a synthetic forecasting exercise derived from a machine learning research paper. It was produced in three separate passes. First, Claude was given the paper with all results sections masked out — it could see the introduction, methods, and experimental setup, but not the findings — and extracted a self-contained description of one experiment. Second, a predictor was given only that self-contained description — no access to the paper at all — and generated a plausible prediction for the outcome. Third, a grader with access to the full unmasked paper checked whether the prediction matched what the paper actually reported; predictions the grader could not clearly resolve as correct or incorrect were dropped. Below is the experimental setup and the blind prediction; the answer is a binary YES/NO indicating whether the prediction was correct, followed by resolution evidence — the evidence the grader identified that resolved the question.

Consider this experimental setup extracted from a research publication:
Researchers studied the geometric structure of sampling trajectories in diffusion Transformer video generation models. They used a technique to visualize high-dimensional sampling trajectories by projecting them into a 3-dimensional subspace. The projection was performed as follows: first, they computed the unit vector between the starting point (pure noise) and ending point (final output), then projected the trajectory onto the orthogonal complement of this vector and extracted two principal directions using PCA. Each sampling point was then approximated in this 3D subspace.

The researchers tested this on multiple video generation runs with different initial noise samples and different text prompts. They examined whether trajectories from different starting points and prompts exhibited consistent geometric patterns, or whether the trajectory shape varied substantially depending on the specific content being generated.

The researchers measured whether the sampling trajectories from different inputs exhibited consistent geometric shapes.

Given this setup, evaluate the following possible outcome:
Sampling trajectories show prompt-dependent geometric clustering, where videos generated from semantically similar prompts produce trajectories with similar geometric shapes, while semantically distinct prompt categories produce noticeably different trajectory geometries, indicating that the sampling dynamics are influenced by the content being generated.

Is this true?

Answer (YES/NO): NO